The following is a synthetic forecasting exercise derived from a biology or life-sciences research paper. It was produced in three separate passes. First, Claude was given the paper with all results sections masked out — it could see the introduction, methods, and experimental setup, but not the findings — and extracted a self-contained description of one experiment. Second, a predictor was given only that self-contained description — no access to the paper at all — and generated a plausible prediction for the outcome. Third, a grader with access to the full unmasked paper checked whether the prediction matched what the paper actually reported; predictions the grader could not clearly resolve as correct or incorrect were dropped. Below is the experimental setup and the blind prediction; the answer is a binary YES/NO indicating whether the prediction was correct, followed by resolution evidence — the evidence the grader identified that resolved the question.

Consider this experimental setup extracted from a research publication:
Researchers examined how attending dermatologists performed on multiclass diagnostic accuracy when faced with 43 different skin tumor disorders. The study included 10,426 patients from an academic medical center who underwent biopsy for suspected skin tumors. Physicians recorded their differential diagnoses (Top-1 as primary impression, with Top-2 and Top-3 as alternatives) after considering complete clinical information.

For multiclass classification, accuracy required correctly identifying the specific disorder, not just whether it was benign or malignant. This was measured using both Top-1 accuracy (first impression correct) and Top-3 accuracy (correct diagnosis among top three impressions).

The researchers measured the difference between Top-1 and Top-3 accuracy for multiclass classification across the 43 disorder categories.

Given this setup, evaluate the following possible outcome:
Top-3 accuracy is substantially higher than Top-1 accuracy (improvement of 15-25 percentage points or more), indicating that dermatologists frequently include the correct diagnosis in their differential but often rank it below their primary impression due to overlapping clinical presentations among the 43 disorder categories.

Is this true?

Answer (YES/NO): NO